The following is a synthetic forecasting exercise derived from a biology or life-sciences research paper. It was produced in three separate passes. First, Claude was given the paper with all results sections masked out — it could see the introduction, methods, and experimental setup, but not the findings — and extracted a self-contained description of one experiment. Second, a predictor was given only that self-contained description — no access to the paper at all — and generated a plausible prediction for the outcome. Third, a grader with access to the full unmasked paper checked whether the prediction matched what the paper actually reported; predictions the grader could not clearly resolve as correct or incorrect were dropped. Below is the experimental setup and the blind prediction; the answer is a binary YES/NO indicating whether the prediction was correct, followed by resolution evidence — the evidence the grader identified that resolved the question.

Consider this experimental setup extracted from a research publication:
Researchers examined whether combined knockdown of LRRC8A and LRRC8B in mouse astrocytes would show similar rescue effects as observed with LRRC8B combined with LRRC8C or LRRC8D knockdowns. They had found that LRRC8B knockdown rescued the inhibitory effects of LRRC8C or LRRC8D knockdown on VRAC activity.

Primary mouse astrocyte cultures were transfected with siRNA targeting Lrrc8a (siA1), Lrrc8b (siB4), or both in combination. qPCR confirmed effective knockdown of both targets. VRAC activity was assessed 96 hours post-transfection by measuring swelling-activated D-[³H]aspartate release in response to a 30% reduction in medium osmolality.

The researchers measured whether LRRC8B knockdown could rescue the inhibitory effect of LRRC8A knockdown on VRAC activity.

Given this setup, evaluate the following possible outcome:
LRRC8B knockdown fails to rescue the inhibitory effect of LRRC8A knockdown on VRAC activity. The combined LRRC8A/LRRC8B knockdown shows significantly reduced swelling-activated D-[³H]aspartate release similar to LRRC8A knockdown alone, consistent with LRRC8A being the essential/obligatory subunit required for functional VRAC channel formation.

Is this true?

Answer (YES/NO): YES